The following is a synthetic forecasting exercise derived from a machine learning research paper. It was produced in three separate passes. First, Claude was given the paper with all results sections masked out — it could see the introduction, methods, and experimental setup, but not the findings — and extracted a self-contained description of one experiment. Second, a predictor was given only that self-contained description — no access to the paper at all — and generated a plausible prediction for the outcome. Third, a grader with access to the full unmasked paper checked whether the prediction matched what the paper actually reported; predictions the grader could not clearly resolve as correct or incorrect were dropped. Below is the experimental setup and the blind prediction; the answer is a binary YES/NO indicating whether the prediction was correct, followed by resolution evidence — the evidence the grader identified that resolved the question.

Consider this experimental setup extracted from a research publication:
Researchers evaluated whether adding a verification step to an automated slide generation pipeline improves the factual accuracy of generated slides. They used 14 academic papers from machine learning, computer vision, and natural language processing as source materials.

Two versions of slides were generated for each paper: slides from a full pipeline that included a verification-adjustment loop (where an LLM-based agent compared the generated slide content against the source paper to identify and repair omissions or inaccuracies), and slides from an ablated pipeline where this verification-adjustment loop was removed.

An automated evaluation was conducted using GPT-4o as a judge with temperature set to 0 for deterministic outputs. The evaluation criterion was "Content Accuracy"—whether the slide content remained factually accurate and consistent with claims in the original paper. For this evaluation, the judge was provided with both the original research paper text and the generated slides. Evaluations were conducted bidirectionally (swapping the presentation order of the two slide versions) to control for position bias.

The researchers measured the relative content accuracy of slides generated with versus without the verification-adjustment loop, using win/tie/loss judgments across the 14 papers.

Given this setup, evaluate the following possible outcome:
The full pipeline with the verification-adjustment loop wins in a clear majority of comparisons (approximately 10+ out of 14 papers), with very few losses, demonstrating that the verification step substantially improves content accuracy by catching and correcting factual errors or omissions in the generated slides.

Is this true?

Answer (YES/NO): NO